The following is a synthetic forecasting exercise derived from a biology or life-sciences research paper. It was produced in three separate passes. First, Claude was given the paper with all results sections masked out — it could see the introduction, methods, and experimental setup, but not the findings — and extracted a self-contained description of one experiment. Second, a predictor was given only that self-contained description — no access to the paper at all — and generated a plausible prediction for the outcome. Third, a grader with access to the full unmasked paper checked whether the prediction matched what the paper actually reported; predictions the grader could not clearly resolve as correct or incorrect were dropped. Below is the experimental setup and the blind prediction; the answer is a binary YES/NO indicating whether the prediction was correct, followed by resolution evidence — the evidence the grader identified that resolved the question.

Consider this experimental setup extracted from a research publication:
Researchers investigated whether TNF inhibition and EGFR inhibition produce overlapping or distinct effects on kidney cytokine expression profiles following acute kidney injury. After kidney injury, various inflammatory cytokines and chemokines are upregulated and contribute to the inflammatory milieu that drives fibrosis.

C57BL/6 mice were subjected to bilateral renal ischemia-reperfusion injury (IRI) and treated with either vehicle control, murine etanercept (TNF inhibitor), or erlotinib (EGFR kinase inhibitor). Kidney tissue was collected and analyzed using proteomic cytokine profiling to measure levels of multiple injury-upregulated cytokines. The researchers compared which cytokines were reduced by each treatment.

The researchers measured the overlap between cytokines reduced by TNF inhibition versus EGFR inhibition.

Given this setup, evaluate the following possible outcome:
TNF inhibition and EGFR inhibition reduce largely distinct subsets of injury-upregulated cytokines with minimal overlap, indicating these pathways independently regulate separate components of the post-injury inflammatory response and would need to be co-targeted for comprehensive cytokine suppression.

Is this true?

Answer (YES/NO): NO